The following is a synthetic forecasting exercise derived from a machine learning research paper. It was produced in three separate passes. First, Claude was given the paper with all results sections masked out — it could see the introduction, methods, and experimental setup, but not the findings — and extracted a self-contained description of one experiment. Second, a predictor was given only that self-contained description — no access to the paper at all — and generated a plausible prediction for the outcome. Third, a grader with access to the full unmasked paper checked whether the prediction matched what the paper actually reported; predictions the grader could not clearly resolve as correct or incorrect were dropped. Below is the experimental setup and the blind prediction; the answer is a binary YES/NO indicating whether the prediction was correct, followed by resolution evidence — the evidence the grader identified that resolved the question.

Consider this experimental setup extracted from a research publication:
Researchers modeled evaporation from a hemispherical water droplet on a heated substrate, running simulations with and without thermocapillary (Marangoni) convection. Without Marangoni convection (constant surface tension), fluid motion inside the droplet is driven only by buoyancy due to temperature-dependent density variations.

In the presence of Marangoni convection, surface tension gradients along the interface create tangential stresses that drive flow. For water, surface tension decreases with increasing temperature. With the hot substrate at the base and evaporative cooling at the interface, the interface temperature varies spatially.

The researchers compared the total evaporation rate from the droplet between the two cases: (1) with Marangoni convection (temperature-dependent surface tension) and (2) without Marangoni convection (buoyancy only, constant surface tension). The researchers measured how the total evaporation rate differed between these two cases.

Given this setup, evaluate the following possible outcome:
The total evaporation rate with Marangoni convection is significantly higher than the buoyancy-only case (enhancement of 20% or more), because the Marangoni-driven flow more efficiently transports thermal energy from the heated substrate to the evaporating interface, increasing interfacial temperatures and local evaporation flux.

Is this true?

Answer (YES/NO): YES